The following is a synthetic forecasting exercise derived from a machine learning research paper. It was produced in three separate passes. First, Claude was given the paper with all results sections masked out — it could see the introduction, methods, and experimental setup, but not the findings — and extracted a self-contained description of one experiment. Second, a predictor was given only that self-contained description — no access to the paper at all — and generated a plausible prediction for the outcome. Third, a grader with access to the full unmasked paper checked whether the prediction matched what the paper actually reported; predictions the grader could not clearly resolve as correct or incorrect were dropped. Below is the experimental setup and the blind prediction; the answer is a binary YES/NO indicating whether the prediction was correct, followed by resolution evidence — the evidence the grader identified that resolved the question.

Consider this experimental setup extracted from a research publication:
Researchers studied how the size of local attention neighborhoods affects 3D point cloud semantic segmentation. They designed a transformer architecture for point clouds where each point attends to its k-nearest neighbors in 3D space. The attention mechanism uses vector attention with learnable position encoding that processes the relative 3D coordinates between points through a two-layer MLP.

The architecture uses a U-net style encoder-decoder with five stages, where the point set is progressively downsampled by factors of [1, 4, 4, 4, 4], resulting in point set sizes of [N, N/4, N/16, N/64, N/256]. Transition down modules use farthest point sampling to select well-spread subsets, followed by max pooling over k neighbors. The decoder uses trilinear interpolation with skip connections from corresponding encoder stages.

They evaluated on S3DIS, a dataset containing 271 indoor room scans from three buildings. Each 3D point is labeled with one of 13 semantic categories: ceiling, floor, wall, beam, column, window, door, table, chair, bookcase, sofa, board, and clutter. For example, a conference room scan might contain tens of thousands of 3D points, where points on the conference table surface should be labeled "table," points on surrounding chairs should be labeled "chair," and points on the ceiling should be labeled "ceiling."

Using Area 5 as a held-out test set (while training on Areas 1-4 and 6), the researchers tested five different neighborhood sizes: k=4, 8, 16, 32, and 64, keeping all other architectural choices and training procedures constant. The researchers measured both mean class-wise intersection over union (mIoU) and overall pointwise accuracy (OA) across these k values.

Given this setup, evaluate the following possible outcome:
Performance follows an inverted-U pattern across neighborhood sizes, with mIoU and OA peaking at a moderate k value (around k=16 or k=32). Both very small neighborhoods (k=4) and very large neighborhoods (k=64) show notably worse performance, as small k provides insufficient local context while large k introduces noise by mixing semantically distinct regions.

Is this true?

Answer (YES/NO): YES